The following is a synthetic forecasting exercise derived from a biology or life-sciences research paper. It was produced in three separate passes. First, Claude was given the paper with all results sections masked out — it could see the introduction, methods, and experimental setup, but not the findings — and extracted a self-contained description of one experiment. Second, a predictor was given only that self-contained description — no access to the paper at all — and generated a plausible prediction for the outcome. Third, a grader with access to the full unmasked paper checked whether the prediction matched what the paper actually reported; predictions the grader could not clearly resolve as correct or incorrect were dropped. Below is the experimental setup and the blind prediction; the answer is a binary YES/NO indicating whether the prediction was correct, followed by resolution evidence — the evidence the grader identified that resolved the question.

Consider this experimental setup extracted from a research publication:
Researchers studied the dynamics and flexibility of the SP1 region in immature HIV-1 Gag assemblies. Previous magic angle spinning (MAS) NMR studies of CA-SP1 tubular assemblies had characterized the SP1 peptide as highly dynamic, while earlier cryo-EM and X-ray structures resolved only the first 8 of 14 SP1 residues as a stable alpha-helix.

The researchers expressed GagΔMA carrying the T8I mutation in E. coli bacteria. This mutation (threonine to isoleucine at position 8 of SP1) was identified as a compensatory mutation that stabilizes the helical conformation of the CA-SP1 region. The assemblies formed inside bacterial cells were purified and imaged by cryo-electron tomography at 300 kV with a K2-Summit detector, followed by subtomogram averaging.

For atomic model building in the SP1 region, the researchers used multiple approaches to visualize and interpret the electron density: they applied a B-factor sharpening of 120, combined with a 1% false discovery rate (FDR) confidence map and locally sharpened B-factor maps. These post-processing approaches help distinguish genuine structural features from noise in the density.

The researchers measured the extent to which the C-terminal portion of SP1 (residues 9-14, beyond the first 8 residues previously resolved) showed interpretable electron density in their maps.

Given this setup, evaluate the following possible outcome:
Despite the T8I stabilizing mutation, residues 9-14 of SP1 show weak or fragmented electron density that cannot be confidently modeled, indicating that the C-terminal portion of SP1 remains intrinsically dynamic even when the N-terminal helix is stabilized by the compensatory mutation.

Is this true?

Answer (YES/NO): NO